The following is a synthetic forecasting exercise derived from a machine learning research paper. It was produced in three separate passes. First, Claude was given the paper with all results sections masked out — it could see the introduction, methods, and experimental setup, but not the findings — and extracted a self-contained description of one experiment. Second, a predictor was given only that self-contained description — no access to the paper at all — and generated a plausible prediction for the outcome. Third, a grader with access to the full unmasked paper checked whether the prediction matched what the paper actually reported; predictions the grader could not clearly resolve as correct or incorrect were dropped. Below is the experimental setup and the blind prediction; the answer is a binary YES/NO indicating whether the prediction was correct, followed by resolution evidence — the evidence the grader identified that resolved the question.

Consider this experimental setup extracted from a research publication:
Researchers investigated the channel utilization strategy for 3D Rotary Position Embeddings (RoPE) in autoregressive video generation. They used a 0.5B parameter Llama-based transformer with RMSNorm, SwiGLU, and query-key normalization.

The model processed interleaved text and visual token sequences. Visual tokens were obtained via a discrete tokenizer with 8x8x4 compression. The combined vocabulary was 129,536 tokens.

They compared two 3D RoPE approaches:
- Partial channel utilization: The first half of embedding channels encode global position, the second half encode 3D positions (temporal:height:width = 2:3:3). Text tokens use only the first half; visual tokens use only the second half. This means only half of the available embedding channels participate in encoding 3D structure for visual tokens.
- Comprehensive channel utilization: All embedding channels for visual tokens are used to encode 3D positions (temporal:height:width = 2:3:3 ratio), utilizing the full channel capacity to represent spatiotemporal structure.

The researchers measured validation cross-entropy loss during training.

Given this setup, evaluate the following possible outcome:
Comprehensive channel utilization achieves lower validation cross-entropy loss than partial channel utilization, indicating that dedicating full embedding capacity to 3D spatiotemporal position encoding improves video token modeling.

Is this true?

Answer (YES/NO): YES